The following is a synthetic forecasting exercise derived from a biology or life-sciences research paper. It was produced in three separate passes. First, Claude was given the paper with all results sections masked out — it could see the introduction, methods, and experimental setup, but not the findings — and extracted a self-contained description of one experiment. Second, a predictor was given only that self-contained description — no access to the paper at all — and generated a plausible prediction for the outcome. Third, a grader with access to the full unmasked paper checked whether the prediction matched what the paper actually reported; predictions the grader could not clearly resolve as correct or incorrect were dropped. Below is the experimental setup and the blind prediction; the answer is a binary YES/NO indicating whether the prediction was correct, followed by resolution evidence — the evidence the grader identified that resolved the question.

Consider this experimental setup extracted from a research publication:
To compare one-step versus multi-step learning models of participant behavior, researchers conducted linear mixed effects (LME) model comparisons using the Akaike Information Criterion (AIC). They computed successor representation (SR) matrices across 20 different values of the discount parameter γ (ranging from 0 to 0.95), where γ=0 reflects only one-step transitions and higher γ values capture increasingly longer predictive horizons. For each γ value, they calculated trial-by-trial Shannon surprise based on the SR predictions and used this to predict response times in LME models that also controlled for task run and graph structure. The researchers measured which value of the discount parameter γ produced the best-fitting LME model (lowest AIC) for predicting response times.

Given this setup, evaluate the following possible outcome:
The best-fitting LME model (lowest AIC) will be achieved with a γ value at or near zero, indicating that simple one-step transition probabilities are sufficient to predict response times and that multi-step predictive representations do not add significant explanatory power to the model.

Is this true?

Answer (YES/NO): NO